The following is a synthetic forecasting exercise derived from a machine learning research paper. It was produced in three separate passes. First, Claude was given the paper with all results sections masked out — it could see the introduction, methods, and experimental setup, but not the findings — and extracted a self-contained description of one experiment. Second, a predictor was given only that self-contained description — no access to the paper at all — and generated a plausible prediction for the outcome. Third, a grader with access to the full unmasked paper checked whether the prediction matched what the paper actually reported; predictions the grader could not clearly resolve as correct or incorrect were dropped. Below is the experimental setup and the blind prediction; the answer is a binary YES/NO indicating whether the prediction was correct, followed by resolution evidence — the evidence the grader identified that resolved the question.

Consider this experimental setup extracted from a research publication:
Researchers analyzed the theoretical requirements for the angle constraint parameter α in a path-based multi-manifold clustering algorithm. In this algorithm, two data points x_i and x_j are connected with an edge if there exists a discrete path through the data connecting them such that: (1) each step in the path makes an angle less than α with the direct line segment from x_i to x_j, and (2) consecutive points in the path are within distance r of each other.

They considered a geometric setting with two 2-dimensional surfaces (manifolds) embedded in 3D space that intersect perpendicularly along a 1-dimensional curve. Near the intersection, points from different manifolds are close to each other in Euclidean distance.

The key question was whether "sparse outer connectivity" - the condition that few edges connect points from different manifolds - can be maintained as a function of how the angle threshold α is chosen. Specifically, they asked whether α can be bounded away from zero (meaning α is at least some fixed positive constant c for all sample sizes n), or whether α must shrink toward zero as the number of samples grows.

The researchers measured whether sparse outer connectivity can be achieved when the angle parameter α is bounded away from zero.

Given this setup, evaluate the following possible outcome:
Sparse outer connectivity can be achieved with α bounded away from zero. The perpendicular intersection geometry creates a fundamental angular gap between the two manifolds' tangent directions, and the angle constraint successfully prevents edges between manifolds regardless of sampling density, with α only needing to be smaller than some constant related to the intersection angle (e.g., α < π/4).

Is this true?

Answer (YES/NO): NO